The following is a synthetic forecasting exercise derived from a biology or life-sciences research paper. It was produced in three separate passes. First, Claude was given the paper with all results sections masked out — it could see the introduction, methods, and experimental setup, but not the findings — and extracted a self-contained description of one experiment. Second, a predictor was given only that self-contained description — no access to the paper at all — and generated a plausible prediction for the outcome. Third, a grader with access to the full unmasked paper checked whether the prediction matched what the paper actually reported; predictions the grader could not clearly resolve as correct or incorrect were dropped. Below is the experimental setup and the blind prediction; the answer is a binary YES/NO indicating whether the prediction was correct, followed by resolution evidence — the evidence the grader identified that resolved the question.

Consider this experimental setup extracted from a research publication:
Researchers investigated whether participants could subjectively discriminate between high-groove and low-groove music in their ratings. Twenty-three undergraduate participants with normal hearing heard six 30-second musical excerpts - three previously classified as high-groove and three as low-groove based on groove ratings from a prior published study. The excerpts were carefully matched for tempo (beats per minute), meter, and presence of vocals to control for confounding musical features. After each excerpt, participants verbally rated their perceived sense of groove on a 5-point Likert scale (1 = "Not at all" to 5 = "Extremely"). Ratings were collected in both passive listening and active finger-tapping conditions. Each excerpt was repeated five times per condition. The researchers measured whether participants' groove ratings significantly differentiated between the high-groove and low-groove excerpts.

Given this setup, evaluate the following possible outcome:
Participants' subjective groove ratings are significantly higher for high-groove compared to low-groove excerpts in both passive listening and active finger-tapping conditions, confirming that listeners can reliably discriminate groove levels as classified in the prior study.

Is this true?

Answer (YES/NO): YES